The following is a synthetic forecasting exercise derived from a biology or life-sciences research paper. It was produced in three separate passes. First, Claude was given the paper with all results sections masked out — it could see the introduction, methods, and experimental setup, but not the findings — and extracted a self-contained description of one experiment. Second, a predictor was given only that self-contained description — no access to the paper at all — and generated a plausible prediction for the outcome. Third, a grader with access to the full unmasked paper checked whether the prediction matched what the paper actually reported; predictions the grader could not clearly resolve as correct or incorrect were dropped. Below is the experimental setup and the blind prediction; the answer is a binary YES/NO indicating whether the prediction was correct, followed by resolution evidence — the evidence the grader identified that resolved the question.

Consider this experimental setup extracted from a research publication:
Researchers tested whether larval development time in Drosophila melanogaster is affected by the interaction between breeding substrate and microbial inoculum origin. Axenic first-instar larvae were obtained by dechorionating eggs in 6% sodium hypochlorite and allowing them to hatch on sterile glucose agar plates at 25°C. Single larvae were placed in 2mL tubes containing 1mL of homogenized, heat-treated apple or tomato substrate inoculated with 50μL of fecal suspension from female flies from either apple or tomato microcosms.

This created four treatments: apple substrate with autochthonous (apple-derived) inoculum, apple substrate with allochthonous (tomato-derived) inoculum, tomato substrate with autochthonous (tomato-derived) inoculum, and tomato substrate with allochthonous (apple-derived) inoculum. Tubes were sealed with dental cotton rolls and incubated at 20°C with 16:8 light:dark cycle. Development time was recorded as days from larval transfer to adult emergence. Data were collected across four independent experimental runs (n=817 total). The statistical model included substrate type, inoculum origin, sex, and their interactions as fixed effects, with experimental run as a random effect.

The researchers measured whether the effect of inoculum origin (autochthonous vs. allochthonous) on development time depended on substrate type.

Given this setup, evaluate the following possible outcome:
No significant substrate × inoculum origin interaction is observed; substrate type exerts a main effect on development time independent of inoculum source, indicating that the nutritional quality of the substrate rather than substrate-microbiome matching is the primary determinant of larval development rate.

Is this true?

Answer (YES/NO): NO